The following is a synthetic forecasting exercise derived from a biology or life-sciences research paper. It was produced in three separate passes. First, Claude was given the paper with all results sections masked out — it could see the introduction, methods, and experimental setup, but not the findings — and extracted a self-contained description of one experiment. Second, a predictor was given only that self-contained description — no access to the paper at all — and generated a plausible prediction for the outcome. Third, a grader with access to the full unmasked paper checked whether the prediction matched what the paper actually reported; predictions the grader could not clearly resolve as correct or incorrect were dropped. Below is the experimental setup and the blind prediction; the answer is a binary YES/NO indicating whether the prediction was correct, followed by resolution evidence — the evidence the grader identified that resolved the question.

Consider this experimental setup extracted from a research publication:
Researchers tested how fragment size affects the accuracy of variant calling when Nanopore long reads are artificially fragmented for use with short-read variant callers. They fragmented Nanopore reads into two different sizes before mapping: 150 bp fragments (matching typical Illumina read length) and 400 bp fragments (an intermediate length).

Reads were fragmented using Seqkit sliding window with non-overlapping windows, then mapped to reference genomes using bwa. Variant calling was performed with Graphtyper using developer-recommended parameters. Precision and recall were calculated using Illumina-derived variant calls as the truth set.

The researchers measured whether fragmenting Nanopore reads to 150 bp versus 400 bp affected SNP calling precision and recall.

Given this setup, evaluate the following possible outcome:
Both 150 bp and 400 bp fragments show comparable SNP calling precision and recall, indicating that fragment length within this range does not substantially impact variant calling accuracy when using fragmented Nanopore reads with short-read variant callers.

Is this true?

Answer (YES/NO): NO